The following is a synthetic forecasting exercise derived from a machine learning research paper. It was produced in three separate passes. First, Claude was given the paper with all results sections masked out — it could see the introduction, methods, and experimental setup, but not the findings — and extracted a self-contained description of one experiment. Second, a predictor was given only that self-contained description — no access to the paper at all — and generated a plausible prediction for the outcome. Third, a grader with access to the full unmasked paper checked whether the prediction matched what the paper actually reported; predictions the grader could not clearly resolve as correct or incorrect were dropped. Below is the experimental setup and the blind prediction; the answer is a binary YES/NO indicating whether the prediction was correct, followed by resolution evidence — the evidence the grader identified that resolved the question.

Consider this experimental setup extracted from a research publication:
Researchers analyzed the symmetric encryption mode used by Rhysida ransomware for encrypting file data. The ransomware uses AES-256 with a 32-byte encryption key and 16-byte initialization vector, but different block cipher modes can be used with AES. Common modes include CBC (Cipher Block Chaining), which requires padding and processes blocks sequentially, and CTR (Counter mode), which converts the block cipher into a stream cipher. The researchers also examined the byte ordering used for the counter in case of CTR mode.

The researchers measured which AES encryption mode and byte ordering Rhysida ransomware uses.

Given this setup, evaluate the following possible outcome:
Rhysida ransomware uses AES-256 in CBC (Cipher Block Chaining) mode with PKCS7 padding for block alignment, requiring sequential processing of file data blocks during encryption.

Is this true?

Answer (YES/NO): NO